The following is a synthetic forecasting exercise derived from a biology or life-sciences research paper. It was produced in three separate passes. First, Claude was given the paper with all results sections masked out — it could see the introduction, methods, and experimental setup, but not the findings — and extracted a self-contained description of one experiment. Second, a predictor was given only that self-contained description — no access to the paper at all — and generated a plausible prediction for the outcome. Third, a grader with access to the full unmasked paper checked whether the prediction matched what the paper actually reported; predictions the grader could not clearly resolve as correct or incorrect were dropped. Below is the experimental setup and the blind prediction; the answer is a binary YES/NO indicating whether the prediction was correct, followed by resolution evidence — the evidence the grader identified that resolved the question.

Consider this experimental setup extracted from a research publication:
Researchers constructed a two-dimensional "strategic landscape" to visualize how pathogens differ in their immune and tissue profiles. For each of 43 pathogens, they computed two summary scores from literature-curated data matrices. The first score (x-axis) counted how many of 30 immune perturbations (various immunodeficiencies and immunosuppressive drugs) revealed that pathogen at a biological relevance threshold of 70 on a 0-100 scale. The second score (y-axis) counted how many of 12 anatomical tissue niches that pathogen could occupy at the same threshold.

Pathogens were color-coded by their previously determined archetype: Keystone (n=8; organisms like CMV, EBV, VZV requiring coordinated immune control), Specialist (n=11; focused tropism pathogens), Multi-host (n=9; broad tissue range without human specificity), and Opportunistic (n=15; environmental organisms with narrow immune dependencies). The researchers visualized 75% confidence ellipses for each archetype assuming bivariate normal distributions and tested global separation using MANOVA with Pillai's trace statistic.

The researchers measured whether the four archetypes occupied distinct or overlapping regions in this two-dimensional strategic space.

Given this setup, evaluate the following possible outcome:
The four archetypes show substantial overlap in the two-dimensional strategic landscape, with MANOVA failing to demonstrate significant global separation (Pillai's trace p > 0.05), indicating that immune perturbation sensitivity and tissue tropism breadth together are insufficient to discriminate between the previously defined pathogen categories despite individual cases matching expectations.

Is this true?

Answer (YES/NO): NO